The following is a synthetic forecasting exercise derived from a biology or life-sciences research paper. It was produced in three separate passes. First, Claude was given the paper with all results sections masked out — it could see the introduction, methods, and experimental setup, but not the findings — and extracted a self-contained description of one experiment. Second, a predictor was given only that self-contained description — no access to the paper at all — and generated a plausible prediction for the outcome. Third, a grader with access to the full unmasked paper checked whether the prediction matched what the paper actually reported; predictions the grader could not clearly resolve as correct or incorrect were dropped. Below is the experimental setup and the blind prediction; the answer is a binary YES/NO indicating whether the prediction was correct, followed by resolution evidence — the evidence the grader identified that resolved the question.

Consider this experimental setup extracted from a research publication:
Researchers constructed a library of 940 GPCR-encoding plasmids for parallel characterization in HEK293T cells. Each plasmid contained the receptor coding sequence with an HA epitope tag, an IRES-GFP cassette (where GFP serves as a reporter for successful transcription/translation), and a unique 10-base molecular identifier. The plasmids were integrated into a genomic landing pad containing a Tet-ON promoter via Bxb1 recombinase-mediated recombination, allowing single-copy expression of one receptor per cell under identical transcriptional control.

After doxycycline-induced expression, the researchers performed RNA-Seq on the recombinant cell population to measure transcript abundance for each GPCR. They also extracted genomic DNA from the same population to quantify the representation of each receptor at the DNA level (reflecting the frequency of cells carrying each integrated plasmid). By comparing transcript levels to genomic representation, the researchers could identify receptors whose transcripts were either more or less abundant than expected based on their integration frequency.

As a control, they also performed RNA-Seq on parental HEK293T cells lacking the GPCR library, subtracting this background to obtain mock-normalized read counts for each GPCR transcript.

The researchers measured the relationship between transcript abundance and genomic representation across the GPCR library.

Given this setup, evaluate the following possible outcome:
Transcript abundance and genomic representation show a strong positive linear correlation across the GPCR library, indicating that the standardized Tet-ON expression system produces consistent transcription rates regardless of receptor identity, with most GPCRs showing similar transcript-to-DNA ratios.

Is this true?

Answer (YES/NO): NO